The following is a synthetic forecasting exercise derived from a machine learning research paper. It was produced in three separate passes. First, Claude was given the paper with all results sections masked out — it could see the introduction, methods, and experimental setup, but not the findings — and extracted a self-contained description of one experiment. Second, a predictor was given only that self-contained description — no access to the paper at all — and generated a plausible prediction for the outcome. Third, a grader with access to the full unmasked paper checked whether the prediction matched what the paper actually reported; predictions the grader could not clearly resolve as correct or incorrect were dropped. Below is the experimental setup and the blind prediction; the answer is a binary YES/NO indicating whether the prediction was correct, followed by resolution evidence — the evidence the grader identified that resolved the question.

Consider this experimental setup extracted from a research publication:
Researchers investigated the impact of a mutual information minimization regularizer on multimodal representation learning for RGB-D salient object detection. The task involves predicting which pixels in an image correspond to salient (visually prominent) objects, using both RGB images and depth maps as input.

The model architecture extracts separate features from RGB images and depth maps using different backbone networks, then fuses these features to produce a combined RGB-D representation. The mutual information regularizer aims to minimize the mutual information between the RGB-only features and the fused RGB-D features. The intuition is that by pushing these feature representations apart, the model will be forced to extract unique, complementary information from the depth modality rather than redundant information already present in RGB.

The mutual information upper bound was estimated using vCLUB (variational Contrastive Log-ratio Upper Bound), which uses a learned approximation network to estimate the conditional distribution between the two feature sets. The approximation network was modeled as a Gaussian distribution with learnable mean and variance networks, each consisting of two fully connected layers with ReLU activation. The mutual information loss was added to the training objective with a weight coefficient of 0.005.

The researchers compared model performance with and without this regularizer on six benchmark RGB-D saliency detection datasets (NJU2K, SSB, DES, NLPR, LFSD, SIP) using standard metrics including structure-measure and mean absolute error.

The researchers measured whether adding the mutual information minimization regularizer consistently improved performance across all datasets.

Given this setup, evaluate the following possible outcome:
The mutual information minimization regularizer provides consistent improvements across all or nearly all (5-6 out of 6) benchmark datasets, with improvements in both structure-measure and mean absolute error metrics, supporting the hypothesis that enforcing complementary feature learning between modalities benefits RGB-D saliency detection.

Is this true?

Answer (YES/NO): NO